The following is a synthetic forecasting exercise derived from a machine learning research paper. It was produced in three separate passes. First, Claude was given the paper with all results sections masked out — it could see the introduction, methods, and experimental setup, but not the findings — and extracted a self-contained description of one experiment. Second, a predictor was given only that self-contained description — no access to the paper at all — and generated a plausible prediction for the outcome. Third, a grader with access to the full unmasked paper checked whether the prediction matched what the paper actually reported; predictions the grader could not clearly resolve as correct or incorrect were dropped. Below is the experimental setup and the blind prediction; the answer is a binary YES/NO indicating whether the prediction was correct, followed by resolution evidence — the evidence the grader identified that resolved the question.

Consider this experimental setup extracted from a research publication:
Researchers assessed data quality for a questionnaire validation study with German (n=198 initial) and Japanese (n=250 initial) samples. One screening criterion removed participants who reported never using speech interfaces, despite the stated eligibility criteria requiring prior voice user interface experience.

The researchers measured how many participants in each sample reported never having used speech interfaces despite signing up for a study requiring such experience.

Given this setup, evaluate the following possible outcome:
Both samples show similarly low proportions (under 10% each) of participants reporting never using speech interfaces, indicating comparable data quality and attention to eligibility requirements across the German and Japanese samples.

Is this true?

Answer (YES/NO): NO